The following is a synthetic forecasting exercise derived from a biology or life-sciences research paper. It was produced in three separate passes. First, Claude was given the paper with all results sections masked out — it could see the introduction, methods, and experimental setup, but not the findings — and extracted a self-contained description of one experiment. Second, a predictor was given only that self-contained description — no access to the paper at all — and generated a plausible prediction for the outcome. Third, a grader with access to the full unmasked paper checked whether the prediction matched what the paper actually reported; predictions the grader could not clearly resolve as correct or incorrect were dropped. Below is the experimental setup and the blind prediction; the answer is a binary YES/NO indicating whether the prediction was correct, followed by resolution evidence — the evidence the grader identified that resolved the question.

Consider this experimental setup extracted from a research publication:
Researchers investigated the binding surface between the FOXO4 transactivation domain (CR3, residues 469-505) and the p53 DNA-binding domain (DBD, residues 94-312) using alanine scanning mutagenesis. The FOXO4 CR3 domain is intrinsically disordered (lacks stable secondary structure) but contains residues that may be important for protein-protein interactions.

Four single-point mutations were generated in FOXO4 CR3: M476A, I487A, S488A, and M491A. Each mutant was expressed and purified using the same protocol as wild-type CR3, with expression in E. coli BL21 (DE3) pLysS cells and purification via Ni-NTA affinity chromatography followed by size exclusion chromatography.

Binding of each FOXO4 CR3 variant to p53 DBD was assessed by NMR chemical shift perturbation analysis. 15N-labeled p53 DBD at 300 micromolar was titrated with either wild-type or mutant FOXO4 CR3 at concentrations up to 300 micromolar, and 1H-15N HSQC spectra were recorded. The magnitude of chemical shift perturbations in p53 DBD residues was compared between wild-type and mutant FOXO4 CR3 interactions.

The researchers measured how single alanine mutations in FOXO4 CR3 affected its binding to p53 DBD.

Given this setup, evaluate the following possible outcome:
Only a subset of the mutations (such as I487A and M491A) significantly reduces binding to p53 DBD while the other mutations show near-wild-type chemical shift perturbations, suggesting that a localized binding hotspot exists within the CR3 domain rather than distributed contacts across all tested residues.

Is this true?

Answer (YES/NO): NO